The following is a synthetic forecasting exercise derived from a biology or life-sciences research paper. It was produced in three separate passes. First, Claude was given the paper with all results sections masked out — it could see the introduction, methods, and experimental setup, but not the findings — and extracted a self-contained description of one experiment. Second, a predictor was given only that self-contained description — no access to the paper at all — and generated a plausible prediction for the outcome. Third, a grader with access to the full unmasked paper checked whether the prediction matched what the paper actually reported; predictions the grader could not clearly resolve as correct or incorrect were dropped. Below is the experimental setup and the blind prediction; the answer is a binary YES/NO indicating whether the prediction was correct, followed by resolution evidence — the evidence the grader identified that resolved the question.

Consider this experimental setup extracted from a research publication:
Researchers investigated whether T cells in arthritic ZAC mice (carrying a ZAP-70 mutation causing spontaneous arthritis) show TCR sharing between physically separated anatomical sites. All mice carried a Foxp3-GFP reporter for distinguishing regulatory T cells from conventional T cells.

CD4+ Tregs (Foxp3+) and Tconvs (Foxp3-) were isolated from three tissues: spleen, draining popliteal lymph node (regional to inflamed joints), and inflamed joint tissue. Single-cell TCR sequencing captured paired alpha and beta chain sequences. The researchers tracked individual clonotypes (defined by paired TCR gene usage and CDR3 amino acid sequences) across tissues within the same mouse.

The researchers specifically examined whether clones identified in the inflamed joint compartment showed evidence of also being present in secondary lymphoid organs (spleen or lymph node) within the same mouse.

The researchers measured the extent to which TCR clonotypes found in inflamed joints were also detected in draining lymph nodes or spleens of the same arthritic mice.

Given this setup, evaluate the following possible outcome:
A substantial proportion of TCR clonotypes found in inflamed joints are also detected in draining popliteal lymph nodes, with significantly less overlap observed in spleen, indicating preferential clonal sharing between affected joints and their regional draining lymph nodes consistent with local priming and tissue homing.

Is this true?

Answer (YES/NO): NO